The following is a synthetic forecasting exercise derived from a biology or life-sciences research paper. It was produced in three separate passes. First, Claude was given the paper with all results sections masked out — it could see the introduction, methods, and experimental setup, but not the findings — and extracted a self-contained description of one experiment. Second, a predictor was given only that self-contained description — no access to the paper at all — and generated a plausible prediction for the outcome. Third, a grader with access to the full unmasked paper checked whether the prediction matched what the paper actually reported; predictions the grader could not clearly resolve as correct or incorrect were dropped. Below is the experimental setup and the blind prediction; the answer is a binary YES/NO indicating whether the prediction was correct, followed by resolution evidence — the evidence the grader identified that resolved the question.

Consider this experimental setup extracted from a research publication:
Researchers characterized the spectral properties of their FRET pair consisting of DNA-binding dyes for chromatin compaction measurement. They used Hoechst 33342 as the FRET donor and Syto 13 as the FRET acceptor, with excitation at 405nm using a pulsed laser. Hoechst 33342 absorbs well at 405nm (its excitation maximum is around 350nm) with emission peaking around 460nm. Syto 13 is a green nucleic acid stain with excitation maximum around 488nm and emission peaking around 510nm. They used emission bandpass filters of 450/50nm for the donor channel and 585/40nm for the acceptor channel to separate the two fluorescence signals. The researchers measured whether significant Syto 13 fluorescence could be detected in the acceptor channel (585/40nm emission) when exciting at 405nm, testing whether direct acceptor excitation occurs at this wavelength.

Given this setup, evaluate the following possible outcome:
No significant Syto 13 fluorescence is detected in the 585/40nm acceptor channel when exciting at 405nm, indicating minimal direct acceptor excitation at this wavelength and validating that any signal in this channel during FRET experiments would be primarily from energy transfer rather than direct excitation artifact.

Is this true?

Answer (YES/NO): NO